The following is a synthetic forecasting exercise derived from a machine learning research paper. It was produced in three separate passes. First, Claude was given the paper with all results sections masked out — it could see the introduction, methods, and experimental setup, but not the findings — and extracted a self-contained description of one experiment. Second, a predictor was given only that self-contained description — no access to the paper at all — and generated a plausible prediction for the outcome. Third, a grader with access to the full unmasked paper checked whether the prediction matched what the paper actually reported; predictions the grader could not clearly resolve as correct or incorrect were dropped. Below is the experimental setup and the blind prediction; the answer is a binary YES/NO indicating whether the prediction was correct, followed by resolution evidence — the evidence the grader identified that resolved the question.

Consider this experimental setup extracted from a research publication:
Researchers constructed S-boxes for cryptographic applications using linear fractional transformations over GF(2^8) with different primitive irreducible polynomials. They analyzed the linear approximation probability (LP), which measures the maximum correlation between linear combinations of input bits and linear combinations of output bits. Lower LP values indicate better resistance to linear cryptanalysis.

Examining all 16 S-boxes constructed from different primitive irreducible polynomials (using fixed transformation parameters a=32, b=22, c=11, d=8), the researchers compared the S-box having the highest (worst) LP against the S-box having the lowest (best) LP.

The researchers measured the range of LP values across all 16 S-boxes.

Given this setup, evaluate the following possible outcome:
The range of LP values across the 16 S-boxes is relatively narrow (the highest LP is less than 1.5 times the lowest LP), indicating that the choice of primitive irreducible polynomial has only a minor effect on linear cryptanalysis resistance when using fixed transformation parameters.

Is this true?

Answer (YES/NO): YES